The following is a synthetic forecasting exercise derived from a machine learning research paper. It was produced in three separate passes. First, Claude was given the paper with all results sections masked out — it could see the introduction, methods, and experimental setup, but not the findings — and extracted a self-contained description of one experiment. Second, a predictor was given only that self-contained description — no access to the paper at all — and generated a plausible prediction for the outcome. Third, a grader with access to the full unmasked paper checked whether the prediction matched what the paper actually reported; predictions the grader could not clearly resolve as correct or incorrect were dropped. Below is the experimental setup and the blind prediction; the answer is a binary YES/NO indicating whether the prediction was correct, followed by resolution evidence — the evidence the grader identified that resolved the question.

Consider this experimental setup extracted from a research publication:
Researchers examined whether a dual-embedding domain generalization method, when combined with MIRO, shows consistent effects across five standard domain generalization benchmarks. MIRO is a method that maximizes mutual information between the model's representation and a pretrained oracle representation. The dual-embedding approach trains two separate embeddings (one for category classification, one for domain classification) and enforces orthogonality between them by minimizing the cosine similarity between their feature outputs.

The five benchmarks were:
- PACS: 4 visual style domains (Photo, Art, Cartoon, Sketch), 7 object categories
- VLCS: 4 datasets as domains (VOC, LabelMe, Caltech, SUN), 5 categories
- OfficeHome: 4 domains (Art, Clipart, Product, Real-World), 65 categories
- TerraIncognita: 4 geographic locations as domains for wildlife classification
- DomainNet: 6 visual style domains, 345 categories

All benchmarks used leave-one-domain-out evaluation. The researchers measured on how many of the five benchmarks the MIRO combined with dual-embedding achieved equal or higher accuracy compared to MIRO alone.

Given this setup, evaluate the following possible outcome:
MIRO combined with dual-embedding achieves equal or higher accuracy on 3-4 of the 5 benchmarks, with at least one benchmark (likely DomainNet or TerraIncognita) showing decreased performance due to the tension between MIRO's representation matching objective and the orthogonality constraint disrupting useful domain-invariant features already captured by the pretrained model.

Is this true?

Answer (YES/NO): YES